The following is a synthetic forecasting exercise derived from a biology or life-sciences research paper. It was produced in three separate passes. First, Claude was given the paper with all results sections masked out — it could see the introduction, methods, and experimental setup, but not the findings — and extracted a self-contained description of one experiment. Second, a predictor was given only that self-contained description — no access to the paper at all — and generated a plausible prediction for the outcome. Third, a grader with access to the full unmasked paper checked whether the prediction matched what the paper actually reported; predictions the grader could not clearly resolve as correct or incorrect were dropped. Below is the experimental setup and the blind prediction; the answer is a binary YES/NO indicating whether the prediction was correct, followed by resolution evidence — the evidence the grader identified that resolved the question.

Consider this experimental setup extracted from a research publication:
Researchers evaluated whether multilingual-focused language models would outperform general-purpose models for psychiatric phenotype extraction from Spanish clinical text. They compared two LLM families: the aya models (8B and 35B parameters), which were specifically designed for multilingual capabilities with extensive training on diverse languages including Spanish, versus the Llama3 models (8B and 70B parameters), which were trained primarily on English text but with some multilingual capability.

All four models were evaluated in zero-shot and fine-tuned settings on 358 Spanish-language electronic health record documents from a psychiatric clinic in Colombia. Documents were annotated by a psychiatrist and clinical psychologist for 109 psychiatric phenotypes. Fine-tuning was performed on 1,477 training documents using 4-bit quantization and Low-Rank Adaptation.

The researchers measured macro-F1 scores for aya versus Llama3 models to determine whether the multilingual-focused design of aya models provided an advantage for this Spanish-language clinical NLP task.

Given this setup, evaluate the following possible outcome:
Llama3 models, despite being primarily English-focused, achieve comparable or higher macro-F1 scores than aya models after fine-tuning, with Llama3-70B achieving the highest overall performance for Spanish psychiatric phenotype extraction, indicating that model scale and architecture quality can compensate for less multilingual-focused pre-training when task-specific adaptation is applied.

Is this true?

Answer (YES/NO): NO